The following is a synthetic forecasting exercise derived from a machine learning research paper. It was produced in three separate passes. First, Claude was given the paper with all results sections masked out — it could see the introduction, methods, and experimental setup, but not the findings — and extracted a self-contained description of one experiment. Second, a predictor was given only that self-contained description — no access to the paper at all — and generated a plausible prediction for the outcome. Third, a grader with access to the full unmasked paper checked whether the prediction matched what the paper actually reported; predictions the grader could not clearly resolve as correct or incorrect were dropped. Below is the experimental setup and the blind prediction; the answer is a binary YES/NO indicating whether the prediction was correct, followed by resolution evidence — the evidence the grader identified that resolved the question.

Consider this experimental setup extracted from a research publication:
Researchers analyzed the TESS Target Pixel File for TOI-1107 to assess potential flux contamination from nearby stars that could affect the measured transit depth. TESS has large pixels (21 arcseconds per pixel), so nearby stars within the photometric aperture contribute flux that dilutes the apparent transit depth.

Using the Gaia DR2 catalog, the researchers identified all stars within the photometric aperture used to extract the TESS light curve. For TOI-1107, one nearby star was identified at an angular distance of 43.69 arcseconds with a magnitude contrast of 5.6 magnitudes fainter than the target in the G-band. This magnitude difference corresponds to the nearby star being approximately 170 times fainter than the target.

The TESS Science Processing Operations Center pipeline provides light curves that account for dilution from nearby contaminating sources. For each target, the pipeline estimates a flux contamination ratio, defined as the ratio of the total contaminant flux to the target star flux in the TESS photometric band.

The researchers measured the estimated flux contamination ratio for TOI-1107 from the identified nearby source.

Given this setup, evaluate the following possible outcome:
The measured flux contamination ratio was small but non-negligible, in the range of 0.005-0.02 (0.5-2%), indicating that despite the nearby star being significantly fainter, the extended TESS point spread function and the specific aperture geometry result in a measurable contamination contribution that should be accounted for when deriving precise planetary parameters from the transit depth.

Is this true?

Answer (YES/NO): NO